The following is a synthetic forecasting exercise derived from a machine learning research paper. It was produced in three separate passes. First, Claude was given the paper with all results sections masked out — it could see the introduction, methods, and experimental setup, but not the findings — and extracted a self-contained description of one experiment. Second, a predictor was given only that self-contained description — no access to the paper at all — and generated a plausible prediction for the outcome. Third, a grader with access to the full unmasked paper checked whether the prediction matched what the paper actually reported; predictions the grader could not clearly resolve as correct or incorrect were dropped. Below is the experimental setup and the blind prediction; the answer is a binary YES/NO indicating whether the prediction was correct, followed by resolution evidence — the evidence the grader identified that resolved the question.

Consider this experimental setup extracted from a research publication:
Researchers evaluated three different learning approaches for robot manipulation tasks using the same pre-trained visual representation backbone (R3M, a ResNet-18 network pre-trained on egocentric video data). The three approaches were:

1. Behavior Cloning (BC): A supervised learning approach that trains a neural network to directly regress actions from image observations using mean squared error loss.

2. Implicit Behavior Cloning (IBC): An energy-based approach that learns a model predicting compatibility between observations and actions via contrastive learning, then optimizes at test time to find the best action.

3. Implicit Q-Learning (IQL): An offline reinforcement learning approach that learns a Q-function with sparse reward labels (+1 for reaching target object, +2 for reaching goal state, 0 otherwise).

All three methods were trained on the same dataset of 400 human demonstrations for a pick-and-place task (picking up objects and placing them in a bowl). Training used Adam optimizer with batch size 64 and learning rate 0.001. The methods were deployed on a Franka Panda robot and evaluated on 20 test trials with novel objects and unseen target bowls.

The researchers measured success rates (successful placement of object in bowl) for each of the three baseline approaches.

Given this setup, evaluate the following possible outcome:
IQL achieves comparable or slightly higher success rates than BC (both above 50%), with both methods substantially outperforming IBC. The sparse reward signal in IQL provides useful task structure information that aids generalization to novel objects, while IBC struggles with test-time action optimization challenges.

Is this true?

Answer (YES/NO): NO